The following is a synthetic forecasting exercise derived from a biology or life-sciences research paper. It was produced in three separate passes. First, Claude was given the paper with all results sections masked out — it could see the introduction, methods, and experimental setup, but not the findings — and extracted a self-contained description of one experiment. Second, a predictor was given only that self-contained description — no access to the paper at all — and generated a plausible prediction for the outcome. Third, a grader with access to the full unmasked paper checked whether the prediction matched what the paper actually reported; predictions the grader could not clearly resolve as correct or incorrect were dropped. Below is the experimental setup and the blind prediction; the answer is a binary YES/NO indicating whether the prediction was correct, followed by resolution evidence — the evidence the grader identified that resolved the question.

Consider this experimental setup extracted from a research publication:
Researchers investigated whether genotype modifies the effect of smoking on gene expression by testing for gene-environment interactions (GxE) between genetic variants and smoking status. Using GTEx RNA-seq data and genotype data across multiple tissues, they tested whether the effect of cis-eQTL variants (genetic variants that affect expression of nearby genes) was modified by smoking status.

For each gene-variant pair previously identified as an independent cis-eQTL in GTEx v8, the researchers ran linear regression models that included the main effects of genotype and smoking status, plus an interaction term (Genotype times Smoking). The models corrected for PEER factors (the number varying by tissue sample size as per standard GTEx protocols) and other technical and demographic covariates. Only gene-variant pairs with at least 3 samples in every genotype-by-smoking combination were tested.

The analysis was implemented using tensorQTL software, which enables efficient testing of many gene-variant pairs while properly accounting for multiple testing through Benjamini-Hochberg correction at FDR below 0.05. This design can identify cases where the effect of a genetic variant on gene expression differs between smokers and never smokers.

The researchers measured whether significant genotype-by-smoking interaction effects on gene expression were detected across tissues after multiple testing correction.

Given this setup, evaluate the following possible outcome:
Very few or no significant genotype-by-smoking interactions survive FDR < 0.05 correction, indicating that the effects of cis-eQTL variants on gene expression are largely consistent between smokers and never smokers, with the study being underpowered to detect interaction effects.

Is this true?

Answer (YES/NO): YES